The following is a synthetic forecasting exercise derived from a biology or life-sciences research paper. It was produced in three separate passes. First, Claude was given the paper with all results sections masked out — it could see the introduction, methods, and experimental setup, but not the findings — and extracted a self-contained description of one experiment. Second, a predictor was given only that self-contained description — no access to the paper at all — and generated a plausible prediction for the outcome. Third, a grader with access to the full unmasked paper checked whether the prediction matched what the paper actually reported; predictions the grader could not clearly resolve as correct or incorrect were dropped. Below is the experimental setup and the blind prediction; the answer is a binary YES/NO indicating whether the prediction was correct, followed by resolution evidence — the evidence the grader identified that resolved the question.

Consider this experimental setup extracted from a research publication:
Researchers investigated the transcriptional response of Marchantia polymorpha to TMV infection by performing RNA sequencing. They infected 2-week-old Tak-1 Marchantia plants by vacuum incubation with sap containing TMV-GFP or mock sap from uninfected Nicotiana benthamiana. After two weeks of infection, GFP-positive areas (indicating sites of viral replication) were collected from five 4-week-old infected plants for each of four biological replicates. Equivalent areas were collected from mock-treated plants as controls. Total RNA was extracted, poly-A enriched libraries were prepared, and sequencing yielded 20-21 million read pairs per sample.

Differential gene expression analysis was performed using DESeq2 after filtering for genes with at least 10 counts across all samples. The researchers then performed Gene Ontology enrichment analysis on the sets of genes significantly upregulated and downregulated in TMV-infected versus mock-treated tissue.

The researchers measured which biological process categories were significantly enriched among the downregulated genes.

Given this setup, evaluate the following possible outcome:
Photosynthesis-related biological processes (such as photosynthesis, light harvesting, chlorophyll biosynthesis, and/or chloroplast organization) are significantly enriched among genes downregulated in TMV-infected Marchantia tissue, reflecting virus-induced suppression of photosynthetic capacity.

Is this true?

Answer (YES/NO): YES